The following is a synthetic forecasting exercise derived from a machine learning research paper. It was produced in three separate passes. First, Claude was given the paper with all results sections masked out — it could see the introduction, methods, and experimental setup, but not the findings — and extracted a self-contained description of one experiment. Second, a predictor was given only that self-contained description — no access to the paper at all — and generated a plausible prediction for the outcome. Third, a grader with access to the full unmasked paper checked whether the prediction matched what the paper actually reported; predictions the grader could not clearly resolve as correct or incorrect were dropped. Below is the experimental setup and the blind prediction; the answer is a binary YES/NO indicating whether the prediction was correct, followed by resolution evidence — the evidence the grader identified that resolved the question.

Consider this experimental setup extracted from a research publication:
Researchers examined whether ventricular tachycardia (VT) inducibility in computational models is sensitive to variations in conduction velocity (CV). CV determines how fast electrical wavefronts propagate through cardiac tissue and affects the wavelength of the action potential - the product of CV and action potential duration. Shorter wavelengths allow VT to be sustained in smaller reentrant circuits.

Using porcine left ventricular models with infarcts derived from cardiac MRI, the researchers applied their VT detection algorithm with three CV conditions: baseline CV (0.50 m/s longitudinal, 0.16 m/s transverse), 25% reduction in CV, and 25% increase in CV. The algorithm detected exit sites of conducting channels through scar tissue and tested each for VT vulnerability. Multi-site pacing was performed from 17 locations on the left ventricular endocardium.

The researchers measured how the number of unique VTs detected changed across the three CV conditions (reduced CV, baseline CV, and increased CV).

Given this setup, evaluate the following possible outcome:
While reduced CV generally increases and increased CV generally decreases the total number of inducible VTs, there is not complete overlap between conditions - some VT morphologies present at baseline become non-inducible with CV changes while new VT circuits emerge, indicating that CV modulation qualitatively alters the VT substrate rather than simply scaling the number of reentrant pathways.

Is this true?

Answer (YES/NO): NO